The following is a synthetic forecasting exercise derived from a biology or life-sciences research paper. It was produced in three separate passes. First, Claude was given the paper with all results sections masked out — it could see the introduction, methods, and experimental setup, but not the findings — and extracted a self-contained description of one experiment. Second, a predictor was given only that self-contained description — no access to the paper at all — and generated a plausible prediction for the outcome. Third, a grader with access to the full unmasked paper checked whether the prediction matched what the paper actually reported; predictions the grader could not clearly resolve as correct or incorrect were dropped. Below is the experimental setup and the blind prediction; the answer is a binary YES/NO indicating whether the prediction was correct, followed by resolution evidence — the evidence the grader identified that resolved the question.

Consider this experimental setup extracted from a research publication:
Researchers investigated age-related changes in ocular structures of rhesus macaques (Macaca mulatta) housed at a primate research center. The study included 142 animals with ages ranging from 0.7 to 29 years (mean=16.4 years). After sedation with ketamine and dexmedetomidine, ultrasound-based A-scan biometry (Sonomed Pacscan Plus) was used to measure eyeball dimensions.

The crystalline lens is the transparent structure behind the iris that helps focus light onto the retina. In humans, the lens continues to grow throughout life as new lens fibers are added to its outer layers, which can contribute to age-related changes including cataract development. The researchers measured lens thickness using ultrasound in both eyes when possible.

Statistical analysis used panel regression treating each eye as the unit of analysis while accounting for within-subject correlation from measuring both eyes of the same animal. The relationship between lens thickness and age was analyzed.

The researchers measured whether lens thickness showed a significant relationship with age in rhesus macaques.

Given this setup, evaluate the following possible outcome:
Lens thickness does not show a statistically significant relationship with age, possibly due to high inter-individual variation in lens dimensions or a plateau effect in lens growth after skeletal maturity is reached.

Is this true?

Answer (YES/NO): YES